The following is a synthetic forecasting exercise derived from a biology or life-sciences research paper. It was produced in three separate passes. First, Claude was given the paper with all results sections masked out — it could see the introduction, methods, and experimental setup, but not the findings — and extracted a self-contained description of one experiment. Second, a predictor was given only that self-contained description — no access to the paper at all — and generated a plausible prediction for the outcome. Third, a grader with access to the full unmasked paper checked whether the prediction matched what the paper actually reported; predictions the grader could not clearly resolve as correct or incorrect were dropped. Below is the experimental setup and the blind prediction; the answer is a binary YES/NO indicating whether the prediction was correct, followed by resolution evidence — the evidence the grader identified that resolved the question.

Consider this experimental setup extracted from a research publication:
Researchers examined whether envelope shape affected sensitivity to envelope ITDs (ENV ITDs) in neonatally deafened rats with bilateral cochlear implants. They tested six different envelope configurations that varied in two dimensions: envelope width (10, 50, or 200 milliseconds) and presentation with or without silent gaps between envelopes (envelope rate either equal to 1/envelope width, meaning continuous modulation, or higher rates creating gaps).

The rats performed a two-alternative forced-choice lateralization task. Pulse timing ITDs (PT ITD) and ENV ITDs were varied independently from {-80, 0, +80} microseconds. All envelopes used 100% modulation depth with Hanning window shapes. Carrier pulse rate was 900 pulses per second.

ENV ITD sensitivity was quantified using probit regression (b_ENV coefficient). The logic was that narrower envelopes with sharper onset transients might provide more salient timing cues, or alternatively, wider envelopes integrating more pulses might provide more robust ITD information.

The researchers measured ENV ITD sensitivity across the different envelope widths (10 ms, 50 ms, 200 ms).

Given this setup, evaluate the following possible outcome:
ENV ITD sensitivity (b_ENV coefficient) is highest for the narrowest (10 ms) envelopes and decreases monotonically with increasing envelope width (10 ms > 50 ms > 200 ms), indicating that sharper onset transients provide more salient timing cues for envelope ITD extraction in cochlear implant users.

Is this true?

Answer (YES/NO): NO